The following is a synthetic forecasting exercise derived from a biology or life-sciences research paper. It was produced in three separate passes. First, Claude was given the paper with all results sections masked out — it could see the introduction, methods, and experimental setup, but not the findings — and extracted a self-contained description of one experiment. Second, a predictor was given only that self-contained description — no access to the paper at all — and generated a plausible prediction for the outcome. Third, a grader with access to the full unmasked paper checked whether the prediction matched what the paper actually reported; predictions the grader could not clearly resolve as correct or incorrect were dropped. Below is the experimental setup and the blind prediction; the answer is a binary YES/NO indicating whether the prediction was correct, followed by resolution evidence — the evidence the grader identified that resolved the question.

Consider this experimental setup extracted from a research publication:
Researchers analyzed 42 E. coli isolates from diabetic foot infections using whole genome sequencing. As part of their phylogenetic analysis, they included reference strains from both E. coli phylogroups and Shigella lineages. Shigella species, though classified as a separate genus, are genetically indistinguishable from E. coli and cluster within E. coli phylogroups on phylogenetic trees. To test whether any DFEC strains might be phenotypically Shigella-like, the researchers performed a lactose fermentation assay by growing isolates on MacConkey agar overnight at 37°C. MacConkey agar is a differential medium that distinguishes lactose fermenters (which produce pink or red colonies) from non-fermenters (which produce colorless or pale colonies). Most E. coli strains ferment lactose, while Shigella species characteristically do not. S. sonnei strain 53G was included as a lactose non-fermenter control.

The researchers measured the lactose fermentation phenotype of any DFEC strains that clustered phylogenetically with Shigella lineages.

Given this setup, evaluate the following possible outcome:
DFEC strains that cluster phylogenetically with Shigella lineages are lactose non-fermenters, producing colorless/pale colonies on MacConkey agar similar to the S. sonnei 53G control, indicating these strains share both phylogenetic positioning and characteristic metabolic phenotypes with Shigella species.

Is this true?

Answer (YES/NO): NO